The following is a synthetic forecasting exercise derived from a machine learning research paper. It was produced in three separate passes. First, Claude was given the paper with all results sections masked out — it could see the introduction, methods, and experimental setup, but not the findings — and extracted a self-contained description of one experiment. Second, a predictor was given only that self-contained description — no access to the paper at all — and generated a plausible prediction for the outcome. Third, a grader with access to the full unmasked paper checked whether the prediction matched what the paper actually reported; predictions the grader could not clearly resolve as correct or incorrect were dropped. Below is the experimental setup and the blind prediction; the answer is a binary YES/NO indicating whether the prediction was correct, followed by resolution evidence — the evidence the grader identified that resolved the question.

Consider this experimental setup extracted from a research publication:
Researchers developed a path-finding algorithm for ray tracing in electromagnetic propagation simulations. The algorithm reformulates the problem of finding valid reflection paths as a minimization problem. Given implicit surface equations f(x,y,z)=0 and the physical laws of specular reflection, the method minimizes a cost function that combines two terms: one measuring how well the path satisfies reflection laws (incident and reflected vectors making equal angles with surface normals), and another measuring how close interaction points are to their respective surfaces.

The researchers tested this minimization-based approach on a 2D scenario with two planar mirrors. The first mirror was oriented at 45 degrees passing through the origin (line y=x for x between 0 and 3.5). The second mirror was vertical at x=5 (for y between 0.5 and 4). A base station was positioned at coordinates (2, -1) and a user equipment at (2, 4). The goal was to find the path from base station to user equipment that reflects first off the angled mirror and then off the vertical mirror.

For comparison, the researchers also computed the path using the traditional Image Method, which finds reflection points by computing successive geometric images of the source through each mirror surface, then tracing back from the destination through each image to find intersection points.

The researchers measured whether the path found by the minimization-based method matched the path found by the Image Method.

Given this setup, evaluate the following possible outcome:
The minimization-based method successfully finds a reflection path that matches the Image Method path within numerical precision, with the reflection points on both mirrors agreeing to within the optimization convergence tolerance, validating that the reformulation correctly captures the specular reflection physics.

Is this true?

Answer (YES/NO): YES